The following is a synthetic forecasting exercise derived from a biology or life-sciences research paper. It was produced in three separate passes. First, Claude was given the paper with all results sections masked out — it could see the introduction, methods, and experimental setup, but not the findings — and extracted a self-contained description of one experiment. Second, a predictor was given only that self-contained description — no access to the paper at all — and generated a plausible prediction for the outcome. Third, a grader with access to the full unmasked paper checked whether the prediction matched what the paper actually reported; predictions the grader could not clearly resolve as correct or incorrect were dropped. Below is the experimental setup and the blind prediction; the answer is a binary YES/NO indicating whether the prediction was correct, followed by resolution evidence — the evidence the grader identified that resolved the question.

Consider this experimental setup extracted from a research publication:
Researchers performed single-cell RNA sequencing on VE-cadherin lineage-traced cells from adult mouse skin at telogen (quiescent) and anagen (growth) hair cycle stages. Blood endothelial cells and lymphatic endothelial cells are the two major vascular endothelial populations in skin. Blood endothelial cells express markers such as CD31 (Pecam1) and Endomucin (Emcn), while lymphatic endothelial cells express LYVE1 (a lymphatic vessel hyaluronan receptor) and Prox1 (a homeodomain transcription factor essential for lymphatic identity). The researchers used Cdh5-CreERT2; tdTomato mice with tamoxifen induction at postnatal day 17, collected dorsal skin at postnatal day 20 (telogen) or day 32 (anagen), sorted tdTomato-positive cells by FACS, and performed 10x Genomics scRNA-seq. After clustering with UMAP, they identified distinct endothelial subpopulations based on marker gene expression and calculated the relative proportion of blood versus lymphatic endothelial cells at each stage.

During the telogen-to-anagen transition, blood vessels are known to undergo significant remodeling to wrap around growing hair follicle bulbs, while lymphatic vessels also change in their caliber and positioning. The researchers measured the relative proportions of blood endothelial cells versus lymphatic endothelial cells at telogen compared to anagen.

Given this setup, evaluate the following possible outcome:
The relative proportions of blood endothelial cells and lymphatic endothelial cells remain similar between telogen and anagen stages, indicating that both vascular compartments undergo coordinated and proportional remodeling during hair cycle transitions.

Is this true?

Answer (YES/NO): NO